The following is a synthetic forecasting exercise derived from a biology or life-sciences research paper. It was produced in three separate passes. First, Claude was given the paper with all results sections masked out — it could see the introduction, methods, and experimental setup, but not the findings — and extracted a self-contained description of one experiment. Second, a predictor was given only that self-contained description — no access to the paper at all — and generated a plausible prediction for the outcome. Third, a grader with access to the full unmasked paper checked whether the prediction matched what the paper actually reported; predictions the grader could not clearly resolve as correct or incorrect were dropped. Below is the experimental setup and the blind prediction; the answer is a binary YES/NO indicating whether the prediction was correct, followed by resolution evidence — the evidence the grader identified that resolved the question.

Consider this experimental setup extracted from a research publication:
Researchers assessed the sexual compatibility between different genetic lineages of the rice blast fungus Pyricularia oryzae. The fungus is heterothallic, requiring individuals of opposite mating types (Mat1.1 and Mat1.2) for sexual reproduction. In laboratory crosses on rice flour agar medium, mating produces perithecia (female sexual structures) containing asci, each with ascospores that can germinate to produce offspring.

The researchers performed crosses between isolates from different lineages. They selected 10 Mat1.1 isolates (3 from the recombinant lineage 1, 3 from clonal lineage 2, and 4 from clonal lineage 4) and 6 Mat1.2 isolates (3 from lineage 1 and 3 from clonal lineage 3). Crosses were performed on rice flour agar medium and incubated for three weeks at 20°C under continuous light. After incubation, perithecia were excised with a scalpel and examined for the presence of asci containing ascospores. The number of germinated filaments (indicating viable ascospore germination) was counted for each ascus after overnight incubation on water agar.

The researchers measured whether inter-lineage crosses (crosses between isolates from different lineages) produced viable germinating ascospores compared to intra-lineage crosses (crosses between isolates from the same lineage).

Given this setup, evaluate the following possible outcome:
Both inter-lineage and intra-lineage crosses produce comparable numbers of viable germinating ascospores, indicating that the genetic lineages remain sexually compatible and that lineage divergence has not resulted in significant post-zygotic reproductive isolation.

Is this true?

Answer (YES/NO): NO